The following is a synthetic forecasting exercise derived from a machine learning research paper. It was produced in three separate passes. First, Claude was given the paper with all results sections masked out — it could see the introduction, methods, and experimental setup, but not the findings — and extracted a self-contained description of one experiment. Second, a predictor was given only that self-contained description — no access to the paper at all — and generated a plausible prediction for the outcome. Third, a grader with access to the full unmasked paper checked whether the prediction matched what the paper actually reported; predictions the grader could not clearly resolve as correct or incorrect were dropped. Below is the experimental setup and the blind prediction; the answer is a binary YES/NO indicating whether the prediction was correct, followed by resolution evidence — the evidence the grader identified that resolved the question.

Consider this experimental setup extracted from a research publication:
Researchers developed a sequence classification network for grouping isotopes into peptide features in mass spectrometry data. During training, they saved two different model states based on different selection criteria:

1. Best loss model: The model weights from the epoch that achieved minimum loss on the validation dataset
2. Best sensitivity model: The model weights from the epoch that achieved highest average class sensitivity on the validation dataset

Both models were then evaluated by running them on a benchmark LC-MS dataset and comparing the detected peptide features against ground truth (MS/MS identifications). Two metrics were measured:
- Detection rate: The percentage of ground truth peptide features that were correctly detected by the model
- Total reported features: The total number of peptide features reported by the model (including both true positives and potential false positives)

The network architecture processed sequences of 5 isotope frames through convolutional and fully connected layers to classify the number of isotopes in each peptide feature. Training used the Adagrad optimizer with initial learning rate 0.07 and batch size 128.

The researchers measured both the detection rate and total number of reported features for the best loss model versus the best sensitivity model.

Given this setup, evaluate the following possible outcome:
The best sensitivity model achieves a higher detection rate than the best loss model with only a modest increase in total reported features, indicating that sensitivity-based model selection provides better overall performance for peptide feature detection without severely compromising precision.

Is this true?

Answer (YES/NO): NO